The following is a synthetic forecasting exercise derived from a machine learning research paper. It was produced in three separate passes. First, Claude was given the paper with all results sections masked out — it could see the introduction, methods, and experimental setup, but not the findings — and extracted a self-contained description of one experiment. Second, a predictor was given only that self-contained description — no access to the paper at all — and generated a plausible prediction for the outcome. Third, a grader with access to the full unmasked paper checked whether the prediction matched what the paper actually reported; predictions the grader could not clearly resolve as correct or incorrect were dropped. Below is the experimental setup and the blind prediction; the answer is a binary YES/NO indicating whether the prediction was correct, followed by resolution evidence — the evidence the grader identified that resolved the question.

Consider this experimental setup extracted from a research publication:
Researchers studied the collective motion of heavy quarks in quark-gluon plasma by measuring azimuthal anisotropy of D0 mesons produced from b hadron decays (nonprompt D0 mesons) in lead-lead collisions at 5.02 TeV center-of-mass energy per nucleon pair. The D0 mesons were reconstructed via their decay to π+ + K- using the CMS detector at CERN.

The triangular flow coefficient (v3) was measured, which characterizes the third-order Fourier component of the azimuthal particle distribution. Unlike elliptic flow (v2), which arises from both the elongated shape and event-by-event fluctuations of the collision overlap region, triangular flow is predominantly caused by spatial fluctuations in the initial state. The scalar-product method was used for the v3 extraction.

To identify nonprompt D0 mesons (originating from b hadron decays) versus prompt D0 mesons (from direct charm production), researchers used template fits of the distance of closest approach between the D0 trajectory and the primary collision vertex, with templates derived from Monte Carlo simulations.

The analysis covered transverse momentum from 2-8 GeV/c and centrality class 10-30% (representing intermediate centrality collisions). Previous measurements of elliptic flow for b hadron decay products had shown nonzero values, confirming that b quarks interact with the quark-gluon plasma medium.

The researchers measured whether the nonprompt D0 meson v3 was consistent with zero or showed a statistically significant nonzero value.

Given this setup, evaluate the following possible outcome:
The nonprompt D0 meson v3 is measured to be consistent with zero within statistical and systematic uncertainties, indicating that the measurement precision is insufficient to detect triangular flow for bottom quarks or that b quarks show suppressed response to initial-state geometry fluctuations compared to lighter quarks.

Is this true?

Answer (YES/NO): NO